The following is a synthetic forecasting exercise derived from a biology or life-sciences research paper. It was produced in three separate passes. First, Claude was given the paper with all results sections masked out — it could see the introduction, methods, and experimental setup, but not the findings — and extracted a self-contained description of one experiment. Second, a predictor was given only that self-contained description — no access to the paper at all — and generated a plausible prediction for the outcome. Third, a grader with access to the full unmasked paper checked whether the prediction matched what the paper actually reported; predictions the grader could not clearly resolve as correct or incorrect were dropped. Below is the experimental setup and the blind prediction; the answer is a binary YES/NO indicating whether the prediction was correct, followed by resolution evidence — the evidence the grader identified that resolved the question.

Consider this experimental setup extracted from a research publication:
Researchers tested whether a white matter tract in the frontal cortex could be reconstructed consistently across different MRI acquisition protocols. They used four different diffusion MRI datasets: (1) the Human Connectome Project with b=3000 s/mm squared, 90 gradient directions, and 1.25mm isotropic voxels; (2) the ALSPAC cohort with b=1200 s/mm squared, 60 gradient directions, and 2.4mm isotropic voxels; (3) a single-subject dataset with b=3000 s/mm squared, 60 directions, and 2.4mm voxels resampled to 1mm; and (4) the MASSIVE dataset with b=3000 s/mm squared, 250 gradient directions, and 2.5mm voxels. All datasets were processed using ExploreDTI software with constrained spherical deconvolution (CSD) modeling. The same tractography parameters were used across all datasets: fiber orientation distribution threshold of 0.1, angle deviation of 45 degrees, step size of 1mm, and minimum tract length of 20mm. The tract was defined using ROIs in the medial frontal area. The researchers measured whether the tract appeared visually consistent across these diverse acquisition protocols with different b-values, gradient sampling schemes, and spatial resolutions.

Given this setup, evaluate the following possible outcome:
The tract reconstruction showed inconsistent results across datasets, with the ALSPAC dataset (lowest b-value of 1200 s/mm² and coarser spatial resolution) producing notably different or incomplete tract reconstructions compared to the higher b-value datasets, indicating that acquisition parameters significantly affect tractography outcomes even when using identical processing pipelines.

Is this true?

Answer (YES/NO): NO